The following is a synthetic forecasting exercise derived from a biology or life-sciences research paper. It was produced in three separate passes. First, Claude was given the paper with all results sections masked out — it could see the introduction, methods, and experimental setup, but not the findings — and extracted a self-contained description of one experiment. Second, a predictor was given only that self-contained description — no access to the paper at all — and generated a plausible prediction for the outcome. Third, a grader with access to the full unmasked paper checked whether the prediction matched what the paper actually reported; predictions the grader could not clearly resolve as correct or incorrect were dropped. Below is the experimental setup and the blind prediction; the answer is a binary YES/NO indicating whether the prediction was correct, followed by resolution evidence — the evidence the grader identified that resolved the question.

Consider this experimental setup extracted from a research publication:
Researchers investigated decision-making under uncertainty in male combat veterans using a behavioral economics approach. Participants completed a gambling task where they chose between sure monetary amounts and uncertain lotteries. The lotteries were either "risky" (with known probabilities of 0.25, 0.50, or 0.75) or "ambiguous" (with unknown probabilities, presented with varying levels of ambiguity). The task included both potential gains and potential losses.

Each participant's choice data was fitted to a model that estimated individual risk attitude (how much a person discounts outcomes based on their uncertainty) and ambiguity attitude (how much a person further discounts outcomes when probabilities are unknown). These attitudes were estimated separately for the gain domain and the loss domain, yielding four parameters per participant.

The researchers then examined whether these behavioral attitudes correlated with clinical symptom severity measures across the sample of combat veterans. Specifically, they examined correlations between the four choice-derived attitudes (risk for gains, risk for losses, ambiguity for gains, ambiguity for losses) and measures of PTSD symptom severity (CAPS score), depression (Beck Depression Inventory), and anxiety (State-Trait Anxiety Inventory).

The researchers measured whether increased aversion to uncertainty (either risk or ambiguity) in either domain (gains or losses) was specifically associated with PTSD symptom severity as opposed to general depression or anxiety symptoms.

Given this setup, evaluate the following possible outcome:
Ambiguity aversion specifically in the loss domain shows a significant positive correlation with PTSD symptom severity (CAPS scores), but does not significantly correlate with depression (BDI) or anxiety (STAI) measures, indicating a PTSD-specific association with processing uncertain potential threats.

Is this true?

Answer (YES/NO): NO